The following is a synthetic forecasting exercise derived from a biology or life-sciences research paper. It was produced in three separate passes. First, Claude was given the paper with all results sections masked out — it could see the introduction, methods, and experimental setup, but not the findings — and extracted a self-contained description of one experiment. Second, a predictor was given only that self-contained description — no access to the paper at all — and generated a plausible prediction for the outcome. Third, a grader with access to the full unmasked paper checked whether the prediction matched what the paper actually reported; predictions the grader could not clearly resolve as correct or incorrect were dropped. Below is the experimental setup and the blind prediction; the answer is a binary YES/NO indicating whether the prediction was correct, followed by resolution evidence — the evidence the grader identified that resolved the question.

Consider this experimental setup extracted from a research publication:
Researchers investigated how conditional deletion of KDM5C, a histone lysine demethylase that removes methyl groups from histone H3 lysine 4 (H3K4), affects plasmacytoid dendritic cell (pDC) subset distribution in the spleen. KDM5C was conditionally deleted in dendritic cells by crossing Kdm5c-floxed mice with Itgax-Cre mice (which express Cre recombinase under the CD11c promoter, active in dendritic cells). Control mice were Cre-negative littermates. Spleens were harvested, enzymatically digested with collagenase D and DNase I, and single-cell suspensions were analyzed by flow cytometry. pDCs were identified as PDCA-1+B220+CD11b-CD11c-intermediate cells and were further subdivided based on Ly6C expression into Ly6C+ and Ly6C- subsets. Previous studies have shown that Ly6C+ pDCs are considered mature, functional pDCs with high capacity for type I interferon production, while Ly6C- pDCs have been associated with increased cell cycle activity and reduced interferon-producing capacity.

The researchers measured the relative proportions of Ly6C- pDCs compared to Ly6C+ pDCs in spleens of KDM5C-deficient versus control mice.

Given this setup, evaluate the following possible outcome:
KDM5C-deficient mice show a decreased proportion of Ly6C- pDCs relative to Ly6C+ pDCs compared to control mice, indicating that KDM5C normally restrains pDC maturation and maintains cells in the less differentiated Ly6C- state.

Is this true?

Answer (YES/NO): NO